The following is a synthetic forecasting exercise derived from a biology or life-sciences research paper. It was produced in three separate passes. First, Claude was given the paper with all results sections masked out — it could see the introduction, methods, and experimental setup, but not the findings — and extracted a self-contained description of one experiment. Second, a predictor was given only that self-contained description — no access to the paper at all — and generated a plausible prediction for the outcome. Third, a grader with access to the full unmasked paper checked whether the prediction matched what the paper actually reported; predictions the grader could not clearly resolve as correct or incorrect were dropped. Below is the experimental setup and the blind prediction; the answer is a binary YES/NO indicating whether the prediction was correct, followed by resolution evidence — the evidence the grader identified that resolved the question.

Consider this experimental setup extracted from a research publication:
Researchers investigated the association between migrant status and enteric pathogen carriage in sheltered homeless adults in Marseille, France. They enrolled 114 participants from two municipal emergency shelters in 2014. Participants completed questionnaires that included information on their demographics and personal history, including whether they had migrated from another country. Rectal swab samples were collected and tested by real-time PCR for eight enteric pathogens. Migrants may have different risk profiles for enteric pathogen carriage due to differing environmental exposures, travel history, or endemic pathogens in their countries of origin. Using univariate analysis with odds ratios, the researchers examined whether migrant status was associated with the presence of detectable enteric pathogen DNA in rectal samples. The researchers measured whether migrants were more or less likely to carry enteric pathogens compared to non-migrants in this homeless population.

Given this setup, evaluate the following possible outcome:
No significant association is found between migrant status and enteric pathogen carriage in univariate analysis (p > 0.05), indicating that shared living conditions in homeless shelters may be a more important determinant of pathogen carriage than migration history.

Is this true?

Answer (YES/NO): YES